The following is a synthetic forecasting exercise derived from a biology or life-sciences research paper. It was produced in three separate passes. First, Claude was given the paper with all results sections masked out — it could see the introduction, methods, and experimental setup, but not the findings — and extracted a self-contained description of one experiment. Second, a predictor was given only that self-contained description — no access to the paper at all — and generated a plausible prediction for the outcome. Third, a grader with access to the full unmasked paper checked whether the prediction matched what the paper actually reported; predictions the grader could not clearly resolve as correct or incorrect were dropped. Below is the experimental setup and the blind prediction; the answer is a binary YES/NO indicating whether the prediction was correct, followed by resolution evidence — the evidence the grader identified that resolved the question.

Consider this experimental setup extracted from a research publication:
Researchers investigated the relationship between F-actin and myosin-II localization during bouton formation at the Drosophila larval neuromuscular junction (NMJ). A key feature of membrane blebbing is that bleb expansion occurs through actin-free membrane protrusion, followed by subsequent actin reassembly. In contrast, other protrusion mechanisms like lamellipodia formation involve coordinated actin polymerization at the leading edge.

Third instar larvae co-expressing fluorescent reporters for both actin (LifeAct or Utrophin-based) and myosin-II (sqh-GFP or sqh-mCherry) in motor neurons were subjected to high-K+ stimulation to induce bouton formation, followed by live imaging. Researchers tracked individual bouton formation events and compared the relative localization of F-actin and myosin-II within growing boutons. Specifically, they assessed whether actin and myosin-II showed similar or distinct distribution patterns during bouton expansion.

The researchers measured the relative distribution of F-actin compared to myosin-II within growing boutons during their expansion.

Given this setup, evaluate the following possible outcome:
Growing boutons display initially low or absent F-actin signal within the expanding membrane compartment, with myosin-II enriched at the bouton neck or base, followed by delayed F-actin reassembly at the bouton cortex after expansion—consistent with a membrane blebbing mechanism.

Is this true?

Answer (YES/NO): YES